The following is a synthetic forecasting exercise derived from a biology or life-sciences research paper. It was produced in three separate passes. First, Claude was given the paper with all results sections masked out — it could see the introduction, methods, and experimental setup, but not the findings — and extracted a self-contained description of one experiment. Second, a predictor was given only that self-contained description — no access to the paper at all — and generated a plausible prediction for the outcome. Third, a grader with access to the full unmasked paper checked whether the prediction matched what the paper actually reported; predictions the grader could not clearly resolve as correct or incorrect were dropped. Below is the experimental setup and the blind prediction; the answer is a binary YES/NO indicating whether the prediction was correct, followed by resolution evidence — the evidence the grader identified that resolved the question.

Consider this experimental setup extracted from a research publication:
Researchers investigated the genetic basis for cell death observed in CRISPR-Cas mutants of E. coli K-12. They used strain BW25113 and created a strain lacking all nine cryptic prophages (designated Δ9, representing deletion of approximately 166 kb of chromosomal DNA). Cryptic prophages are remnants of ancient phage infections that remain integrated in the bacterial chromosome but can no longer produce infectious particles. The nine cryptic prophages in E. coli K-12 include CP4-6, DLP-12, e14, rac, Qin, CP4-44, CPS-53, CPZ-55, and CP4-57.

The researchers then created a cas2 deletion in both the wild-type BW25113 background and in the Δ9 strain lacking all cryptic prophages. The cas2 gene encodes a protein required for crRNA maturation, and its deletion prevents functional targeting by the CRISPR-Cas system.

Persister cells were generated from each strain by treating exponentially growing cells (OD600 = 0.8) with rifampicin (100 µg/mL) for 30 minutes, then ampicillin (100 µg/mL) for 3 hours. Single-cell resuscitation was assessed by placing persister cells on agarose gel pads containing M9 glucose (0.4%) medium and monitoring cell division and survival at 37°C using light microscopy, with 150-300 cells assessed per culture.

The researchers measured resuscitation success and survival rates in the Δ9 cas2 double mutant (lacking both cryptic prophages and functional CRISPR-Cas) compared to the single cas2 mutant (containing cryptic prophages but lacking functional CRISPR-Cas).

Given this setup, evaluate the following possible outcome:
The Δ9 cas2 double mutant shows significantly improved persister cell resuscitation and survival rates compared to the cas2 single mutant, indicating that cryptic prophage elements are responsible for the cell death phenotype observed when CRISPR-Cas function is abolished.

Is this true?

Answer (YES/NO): YES